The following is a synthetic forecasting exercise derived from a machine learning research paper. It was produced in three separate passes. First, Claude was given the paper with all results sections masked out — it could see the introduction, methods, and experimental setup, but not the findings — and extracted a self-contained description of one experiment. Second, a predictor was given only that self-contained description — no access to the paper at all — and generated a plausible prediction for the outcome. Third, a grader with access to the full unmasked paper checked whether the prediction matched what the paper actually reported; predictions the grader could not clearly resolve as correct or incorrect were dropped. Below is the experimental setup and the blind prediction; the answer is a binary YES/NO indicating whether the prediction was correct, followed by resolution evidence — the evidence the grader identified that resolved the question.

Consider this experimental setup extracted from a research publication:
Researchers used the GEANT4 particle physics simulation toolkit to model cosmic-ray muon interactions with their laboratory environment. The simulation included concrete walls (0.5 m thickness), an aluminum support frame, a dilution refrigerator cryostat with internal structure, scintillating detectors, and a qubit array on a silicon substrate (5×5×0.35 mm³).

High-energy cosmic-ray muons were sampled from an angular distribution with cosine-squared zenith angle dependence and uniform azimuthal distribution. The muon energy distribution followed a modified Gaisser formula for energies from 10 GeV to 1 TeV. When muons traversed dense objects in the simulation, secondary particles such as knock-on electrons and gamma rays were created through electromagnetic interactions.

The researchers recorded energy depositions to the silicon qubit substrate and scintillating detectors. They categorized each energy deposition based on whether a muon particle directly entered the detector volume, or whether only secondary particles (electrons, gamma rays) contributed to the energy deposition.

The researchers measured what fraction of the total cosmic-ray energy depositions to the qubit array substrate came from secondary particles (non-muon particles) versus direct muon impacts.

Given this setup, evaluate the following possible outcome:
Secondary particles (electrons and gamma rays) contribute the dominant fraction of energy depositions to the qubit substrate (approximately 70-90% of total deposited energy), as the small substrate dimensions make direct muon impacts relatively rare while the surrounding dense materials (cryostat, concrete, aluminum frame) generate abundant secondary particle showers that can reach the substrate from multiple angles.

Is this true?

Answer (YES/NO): NO